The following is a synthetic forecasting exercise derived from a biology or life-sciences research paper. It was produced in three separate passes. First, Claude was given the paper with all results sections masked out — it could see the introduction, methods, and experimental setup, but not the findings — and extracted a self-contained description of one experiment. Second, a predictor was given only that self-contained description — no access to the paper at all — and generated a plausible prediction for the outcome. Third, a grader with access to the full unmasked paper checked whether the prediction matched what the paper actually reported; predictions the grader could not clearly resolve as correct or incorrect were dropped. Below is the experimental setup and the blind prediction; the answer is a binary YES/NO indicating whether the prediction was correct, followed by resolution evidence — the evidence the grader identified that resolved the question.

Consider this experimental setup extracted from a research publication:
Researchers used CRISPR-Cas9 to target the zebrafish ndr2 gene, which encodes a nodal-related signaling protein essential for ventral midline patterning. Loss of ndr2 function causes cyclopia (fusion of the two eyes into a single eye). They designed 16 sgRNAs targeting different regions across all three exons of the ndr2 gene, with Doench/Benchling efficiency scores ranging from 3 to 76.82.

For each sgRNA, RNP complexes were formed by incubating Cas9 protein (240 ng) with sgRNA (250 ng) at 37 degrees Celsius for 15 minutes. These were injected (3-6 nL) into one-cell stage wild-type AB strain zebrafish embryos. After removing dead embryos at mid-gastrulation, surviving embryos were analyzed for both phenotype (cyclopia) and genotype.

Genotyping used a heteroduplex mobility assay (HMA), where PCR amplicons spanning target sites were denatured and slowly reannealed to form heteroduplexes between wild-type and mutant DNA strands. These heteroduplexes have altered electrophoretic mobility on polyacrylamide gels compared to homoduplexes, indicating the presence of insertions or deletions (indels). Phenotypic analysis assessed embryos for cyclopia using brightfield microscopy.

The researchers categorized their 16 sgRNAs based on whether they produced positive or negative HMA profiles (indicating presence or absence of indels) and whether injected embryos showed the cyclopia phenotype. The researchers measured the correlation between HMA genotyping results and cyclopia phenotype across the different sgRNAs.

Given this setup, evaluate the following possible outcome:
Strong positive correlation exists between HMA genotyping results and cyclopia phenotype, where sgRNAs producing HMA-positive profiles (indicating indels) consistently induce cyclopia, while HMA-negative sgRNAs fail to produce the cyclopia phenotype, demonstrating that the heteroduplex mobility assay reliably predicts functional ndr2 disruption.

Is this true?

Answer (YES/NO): NO